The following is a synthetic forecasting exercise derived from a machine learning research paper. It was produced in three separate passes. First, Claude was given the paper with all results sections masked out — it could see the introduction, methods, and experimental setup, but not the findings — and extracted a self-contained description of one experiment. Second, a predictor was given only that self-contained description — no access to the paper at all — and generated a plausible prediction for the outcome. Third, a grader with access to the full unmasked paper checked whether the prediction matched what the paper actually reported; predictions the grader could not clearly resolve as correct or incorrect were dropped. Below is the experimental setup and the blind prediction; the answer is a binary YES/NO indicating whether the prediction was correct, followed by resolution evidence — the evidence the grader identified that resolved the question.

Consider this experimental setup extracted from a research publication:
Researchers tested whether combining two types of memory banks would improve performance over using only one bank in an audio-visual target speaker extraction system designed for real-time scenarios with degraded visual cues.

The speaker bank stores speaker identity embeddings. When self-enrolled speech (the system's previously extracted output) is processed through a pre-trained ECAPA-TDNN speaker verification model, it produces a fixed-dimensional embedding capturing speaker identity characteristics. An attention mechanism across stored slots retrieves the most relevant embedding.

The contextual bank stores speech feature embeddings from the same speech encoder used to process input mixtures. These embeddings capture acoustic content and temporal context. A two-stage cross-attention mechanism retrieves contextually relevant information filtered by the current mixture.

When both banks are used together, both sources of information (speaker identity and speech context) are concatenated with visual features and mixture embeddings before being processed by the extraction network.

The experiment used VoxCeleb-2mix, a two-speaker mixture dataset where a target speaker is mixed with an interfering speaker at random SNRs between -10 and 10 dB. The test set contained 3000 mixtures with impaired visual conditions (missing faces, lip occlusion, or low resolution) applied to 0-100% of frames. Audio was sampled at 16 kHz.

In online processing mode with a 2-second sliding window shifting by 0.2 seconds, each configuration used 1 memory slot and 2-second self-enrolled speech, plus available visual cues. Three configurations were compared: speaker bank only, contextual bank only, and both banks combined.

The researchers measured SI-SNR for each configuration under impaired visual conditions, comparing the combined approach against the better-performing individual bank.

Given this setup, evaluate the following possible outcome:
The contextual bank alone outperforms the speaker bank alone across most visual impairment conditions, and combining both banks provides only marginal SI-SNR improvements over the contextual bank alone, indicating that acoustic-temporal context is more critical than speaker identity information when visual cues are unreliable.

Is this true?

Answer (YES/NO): NO